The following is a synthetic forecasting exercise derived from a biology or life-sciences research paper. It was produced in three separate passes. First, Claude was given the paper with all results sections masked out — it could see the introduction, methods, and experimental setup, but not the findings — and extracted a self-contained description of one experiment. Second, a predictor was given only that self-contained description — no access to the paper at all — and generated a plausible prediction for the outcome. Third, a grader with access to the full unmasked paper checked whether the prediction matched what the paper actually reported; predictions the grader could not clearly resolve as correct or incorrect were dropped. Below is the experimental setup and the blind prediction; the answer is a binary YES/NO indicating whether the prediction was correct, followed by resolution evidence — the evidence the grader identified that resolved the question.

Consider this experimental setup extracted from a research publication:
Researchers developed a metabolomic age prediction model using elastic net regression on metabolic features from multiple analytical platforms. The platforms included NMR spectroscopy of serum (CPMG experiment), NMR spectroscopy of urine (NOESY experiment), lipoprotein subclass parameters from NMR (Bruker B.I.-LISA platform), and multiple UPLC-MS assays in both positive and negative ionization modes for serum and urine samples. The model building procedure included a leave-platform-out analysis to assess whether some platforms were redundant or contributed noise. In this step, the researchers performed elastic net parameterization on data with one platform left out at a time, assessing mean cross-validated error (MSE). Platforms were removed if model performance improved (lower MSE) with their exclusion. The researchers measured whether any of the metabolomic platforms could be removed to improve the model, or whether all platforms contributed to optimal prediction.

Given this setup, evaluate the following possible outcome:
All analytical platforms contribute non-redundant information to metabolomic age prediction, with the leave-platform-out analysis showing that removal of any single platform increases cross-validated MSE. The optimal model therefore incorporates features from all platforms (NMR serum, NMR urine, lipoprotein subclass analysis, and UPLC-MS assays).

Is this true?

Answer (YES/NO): NO